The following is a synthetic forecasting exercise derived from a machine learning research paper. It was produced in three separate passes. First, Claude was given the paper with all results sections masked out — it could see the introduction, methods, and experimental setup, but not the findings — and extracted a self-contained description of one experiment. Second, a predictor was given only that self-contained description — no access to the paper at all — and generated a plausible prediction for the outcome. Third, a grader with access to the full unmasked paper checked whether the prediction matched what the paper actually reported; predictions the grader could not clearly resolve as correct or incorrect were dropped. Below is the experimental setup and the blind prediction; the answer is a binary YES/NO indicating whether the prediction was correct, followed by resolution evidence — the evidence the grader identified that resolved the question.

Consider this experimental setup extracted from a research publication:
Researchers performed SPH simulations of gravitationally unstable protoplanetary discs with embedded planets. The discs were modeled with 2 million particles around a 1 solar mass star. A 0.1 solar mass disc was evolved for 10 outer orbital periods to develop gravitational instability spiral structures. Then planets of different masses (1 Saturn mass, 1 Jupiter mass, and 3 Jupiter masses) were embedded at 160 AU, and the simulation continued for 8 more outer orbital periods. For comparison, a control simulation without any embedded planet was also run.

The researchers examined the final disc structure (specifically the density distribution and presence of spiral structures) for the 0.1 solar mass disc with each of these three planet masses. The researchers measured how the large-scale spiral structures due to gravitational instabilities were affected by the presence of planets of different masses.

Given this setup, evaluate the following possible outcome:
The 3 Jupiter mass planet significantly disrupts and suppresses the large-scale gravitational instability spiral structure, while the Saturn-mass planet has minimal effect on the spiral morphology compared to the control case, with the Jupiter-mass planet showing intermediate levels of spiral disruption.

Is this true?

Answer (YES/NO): NO